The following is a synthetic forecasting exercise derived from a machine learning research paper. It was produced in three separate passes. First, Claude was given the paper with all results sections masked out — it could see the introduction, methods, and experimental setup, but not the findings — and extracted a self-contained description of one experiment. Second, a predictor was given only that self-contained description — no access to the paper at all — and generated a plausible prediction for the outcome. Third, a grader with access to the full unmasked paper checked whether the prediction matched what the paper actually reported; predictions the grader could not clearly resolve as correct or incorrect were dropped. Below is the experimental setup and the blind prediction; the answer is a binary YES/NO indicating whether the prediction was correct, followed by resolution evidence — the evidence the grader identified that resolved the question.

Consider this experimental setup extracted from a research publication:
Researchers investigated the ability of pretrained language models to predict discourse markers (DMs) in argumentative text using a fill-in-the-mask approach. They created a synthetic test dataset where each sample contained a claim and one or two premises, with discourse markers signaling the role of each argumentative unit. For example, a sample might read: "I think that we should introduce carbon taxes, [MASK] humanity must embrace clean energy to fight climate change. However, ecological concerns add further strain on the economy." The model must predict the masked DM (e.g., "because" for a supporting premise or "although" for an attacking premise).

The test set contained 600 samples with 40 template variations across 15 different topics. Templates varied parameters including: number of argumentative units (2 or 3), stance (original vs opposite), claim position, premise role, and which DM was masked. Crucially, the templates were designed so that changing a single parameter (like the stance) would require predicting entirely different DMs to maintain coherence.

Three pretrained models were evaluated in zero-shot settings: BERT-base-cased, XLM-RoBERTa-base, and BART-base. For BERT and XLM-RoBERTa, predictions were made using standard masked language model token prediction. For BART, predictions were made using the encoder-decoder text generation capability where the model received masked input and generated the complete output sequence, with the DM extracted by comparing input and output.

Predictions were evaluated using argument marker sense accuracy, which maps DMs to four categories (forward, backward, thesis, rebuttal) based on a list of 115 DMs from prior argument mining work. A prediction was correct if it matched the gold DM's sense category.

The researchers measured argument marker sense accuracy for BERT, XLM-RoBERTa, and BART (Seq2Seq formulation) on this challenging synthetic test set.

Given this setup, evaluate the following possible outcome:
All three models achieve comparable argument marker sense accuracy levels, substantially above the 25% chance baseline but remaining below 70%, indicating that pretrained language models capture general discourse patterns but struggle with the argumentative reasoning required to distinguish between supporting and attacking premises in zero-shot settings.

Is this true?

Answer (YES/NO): NO